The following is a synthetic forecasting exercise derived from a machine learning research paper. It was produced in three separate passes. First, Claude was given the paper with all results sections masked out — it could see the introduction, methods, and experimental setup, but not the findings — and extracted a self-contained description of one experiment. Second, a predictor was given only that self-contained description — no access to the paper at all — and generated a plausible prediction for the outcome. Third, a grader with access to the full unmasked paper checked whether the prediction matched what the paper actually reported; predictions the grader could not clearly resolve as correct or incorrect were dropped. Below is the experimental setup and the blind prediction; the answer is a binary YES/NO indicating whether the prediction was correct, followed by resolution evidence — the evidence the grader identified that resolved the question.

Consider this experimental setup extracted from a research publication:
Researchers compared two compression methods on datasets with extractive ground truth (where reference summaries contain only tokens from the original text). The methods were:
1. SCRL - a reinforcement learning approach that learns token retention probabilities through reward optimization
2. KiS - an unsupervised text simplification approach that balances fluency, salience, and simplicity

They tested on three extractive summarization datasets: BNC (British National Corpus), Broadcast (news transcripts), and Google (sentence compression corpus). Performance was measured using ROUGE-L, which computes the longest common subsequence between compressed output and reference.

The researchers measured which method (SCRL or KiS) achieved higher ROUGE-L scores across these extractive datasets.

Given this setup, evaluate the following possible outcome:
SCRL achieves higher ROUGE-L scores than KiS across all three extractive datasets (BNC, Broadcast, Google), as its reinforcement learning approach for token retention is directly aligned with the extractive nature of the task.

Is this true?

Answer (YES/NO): NO